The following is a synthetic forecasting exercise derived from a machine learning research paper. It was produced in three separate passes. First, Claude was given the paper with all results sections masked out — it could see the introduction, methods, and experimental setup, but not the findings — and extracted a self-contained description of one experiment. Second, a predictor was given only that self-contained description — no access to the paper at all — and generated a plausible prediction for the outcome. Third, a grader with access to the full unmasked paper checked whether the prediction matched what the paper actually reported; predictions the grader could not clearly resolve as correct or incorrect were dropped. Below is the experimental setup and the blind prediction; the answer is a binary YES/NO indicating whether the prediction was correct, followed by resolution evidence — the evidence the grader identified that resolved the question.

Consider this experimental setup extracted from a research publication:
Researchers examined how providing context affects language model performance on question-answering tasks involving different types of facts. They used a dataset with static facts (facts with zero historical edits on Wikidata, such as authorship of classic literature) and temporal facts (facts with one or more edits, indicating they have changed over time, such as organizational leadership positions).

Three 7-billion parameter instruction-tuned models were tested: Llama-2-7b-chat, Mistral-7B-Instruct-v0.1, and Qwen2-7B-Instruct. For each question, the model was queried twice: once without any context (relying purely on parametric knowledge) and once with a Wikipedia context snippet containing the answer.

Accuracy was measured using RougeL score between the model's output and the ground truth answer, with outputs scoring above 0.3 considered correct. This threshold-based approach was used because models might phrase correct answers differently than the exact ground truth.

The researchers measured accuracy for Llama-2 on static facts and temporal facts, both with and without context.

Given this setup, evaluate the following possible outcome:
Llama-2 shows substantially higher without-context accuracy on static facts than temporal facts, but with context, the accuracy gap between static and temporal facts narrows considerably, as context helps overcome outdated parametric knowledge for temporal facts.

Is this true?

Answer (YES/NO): NO